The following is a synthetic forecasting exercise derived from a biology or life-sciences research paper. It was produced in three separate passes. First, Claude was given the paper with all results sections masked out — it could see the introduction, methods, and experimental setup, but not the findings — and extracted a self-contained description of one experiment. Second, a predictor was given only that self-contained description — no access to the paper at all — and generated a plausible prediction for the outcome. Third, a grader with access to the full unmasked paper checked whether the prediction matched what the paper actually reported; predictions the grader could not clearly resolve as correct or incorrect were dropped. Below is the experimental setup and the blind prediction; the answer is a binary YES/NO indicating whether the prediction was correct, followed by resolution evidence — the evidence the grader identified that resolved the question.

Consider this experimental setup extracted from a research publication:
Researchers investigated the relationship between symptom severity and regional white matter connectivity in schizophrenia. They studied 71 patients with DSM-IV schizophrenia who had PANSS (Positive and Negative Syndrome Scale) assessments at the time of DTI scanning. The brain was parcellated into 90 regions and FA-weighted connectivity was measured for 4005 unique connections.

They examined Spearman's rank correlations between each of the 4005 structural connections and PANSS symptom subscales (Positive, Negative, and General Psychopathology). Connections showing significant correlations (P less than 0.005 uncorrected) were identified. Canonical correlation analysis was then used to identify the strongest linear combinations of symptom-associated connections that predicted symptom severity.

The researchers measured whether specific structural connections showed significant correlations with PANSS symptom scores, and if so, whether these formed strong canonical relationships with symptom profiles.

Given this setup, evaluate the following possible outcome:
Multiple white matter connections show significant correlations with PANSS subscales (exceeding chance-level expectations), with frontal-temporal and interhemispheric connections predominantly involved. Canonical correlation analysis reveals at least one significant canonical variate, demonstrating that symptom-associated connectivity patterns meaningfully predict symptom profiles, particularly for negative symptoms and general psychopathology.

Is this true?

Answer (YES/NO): NO